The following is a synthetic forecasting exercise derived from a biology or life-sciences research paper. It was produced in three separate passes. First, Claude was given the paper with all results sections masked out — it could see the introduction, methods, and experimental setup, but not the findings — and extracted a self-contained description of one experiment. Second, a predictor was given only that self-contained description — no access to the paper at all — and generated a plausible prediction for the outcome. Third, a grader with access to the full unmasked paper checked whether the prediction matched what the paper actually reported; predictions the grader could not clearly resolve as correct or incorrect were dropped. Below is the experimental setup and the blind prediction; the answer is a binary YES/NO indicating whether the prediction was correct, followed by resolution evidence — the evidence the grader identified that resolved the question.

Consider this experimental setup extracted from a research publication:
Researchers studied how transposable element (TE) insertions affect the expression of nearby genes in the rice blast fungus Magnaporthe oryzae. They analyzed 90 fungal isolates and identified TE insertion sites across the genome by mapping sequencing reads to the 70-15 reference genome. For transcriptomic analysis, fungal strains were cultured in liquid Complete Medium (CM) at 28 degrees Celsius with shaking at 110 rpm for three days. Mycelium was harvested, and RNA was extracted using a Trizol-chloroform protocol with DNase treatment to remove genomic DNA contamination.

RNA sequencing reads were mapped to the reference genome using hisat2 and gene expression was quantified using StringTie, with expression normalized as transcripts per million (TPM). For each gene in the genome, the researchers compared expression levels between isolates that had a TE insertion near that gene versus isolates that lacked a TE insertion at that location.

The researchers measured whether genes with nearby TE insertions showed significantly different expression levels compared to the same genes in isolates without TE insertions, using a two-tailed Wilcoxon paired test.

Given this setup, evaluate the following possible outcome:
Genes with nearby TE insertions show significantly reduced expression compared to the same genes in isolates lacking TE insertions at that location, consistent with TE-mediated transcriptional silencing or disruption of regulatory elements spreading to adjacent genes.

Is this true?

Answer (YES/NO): YES